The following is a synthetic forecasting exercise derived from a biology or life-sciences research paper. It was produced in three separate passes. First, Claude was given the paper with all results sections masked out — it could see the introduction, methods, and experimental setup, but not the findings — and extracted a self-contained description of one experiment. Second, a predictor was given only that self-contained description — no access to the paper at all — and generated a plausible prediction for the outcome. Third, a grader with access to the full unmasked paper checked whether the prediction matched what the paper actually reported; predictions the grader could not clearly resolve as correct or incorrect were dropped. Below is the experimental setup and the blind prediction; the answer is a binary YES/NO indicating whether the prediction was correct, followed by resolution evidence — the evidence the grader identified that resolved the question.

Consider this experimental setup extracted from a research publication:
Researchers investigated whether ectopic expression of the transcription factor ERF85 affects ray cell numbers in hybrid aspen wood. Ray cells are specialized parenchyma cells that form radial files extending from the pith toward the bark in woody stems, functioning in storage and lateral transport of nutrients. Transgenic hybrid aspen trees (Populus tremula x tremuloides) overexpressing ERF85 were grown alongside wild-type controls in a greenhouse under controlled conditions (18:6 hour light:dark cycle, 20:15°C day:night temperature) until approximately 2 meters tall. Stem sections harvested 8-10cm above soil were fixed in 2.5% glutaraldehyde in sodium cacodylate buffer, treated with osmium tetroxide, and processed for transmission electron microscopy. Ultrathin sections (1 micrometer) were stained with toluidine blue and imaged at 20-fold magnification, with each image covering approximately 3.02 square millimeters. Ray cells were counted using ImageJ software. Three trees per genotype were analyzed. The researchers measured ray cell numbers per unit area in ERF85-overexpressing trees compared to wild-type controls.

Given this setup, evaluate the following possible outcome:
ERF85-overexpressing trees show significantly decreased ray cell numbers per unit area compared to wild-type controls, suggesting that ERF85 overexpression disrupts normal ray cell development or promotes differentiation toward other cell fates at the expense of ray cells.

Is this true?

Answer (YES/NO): NO